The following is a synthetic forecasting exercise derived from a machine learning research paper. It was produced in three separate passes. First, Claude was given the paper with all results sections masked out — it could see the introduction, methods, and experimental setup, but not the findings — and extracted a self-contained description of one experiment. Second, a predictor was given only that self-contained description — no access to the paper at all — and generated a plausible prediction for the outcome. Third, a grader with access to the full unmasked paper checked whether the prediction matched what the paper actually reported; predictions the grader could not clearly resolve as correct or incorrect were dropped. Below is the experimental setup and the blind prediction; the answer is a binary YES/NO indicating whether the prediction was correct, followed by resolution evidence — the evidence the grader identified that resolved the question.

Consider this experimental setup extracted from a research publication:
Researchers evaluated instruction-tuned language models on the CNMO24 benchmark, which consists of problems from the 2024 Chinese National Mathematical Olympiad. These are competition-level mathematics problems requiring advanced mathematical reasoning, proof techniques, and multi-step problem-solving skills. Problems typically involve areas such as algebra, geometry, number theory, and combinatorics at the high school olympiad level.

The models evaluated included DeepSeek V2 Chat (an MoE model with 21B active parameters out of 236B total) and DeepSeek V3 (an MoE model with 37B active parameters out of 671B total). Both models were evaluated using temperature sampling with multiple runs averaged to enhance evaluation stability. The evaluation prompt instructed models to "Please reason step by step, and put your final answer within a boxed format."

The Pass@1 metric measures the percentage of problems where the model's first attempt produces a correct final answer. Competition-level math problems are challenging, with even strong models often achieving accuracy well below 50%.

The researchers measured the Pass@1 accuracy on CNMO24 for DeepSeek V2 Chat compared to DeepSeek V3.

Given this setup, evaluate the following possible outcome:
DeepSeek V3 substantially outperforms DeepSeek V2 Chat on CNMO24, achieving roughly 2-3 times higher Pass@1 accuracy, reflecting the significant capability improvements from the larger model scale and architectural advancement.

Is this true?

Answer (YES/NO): NO